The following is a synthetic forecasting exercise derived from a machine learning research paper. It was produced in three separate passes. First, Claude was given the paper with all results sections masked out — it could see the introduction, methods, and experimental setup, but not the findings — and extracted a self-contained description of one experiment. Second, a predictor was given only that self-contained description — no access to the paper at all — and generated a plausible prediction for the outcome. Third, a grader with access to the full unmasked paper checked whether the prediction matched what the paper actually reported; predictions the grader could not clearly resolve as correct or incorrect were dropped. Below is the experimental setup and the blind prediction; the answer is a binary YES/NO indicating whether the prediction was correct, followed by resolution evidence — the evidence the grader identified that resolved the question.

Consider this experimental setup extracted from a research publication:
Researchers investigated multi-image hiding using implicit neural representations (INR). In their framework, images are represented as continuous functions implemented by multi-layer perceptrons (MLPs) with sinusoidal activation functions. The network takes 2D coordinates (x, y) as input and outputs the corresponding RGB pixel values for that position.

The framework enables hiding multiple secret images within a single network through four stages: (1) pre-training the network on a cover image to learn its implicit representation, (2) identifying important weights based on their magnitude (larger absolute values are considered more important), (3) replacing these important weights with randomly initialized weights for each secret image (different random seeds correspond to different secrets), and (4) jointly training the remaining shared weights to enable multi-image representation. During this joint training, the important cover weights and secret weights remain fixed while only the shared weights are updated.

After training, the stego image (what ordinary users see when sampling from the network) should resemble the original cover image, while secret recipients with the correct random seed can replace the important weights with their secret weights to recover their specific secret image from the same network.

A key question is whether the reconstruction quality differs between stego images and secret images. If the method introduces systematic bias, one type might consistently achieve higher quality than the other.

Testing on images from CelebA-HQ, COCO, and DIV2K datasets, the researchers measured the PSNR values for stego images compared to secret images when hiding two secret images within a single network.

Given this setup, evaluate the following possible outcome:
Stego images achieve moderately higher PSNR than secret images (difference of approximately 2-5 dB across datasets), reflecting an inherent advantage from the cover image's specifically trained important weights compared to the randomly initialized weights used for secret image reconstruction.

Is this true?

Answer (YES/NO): NO